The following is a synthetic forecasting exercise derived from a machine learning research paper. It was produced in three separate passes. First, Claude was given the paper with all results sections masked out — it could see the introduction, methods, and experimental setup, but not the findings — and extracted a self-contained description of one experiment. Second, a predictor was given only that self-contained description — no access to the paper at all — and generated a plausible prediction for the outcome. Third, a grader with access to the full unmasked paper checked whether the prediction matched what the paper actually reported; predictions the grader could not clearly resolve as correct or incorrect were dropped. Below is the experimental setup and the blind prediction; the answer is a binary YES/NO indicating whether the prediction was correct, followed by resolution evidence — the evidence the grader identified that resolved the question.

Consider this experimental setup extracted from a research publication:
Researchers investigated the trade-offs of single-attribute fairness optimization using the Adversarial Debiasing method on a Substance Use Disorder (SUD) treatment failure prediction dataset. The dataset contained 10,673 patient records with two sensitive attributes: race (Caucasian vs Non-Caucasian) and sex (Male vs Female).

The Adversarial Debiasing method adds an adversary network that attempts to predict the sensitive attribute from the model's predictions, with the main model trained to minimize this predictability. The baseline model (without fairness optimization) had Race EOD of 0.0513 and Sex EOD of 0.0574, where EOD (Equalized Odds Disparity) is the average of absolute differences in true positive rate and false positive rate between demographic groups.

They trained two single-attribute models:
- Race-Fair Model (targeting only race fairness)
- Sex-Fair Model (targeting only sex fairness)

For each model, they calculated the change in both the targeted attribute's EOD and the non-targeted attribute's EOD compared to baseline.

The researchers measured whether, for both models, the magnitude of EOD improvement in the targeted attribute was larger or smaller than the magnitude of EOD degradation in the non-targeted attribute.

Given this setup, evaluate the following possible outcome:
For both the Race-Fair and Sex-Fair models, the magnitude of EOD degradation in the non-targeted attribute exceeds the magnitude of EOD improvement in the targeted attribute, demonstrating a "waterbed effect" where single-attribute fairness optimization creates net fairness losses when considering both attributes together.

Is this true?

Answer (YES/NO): NO